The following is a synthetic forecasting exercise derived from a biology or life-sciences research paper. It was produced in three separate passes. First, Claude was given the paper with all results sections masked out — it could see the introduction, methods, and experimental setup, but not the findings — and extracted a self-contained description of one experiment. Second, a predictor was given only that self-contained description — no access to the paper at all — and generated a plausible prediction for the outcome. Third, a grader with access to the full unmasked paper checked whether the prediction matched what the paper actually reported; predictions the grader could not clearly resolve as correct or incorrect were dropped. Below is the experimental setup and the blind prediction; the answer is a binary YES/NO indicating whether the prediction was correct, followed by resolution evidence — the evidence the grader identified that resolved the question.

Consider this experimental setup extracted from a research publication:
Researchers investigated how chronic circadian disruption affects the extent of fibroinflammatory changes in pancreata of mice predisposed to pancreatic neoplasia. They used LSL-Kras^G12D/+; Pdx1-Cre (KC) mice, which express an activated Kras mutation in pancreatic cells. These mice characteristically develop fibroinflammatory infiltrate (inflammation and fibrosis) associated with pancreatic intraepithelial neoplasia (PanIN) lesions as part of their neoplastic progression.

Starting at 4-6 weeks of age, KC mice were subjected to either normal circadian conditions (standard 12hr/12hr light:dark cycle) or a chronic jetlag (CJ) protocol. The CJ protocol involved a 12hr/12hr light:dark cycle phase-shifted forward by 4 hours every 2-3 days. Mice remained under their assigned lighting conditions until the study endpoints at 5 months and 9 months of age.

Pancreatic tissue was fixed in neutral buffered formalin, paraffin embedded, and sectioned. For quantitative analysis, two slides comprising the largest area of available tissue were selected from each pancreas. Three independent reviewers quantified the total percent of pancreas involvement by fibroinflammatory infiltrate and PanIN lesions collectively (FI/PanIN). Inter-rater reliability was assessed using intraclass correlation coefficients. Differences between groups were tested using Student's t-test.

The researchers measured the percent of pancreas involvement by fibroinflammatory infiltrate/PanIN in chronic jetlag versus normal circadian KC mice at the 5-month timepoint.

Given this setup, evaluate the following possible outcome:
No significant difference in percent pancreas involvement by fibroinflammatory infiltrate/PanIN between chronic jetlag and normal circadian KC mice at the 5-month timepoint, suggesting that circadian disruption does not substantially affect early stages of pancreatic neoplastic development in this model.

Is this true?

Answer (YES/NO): NO